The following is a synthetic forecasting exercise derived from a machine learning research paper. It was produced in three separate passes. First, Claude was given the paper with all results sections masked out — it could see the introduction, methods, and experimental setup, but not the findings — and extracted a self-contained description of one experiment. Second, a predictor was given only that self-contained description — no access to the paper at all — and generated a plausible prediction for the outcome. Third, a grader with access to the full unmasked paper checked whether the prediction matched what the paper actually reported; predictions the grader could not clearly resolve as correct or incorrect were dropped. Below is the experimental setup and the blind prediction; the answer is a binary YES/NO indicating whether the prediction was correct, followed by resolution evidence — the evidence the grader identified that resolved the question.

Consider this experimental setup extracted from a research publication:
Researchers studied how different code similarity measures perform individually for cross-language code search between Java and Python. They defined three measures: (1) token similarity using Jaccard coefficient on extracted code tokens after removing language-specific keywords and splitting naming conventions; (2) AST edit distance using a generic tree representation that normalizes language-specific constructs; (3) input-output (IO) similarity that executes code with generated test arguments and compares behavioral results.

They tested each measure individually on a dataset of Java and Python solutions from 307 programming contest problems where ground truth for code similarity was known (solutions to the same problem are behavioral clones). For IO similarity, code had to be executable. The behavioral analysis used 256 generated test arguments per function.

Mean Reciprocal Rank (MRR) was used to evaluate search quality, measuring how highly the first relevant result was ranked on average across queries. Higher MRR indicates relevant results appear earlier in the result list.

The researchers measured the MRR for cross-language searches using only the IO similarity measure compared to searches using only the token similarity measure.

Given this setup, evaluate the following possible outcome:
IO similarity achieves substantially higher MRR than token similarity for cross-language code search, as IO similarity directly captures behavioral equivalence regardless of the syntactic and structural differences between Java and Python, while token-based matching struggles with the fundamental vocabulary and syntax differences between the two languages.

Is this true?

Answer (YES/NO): YES